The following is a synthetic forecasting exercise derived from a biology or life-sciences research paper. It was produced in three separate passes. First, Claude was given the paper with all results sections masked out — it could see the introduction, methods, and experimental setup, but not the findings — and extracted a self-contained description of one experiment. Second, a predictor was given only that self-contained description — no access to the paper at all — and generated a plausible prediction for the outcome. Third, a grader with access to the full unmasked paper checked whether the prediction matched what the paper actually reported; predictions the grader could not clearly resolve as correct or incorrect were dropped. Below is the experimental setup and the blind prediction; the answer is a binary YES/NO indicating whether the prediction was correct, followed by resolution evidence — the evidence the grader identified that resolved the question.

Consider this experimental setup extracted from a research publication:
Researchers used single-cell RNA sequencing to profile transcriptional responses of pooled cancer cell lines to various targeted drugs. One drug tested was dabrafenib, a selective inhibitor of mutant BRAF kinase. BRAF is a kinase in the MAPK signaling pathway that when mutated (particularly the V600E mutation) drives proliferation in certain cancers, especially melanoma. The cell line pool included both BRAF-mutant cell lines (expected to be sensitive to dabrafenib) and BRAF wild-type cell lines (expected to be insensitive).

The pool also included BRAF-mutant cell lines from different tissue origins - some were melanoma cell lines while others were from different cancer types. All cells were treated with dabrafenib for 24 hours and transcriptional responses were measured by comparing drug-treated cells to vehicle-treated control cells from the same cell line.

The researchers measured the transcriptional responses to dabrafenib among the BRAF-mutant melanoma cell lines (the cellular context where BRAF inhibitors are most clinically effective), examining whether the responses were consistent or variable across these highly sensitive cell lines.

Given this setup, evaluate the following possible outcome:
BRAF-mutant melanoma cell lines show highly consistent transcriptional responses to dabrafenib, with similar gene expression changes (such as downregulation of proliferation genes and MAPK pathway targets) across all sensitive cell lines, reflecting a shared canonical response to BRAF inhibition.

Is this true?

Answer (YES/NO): NO